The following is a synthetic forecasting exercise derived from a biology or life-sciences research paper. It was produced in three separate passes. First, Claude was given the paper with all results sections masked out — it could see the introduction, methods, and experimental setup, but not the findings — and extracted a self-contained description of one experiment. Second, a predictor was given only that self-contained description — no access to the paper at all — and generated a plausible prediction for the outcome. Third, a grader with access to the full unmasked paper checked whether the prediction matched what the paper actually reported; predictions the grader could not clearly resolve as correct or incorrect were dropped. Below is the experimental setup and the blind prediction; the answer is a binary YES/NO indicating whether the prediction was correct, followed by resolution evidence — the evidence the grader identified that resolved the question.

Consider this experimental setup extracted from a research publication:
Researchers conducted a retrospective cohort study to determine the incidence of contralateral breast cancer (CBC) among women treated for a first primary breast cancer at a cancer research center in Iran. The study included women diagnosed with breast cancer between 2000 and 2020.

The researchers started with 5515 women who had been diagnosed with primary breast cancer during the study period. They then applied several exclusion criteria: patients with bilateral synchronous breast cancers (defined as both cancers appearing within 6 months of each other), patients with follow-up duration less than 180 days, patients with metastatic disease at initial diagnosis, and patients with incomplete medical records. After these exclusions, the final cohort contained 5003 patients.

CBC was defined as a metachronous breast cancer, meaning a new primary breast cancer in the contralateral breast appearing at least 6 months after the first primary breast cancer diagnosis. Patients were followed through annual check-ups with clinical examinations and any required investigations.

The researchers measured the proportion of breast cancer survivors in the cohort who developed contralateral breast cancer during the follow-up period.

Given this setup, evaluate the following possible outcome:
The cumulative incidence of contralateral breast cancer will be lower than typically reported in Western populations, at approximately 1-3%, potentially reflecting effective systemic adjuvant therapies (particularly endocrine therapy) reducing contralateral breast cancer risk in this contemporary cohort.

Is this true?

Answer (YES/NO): YES